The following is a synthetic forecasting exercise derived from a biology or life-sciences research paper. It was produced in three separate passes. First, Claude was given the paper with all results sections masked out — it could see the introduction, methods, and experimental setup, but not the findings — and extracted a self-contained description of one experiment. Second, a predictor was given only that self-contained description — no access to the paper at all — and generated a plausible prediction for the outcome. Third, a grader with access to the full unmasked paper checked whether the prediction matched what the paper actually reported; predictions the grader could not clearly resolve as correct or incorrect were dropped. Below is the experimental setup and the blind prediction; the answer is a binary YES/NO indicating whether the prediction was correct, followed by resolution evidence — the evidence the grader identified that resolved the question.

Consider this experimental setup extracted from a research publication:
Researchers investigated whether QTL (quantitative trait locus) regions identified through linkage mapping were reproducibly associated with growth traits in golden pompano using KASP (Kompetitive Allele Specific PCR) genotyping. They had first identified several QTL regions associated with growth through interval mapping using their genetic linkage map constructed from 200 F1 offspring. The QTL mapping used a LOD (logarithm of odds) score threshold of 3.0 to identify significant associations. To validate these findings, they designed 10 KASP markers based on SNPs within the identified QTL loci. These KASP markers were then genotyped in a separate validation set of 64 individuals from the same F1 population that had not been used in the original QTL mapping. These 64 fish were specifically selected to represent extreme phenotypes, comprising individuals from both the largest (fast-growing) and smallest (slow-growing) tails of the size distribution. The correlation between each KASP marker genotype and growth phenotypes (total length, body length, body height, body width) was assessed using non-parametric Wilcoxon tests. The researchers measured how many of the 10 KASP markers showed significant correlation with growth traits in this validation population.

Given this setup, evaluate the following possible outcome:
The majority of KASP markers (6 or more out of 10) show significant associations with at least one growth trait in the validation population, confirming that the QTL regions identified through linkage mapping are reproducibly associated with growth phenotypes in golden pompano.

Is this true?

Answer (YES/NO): NO